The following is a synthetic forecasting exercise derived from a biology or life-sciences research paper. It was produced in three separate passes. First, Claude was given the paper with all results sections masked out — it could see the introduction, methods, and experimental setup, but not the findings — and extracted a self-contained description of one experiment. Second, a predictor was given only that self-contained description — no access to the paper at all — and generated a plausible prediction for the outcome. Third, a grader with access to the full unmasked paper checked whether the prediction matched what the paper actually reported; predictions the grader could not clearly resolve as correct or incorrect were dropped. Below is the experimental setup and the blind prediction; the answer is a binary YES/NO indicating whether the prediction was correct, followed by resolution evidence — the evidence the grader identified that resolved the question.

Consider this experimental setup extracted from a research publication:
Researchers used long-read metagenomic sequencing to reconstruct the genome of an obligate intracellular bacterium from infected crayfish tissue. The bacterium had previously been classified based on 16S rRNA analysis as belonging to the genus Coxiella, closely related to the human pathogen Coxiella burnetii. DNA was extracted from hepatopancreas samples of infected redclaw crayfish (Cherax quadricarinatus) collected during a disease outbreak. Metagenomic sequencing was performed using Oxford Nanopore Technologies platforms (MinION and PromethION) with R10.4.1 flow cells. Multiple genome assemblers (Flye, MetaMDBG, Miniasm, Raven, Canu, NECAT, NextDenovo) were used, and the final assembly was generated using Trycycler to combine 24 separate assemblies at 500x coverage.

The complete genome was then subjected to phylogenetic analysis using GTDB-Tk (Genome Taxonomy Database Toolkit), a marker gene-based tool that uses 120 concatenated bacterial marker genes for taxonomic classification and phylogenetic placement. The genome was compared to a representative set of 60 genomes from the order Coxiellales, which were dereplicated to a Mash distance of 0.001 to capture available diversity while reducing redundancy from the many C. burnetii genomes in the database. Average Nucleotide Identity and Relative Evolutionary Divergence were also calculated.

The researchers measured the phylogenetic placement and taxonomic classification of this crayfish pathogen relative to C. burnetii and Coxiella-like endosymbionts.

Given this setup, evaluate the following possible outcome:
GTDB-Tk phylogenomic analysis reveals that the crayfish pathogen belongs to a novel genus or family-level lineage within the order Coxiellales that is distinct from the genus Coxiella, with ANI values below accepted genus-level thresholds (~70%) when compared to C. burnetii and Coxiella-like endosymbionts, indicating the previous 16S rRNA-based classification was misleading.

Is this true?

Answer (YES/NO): NO